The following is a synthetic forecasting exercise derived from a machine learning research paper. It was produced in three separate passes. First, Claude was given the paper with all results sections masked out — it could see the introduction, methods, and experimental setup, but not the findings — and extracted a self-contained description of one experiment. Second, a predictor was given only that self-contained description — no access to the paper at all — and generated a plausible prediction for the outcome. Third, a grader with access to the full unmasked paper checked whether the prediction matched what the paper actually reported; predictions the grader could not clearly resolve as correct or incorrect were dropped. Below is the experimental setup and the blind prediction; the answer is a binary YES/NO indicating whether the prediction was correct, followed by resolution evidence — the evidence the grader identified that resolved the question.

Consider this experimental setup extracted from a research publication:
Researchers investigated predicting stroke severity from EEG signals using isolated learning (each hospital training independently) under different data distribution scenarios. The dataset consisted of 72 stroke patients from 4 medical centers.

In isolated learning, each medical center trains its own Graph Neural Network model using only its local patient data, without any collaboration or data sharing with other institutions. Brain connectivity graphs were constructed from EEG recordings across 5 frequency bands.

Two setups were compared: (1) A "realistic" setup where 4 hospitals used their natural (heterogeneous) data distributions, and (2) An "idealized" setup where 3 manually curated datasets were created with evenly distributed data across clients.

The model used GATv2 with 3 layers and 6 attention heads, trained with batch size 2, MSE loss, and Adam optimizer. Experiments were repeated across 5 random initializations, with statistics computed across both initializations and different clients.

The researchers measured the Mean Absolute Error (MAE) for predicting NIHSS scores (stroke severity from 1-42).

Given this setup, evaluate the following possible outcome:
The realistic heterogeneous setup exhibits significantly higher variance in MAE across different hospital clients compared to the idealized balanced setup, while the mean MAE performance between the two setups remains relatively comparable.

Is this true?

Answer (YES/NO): NO